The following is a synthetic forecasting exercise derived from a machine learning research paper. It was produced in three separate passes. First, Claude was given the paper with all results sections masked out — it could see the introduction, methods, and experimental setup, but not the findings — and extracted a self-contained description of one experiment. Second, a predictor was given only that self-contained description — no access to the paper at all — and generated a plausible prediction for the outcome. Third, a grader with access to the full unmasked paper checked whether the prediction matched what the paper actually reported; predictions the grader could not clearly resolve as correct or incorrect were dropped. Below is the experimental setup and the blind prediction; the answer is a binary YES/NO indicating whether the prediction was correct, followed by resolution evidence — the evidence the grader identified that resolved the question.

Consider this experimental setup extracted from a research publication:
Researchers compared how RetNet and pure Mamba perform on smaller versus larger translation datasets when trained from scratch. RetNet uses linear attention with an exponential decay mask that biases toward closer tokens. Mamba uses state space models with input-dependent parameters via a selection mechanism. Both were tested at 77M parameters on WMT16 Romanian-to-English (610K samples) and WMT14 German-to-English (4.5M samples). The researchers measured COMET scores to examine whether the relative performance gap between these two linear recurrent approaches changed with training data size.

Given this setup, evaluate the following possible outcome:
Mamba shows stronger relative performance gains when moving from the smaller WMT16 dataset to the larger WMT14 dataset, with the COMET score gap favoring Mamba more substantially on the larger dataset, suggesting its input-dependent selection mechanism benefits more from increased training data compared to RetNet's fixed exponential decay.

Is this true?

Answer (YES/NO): YES